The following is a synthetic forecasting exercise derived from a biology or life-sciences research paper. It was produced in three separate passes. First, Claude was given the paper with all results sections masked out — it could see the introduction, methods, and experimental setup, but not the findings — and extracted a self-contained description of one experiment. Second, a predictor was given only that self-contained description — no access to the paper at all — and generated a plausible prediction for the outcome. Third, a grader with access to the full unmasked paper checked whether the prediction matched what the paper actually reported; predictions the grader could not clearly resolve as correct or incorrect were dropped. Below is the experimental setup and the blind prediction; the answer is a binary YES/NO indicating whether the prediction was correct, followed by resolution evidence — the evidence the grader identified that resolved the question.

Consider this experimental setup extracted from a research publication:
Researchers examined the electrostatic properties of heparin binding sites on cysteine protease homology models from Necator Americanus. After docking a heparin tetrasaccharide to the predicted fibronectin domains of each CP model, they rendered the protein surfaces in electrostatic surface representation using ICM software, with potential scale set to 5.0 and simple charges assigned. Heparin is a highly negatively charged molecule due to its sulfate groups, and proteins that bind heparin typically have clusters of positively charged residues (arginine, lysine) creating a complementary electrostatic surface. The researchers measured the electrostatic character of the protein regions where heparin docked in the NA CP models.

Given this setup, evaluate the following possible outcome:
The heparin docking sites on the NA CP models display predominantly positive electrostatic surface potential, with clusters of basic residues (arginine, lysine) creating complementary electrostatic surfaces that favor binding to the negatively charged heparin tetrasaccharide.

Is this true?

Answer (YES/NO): NO